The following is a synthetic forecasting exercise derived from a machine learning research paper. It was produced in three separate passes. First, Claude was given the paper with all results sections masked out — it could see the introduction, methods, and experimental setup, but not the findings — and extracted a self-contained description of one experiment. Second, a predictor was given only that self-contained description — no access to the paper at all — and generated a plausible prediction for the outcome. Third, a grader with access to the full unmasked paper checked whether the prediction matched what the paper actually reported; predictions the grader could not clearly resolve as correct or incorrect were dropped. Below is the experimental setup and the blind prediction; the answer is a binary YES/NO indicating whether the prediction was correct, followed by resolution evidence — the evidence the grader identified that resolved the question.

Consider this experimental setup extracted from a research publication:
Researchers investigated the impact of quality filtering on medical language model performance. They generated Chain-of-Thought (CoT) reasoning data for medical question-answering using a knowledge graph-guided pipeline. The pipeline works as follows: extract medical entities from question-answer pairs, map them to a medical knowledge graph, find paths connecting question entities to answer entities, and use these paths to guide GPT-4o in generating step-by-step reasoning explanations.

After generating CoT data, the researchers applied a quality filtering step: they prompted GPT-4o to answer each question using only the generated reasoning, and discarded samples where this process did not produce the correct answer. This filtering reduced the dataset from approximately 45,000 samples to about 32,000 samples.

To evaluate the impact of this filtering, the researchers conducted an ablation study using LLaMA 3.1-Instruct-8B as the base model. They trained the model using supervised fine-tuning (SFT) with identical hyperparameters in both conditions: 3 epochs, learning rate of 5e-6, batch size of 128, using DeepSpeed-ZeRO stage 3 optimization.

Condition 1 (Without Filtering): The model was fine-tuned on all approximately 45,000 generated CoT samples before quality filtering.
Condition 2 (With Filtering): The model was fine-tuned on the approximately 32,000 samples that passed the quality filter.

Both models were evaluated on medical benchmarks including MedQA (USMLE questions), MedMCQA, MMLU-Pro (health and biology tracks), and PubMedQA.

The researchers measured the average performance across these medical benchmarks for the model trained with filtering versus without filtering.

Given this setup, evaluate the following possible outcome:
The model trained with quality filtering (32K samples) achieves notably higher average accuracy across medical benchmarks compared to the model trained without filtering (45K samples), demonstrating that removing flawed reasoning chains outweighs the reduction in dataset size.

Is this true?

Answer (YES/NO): NO